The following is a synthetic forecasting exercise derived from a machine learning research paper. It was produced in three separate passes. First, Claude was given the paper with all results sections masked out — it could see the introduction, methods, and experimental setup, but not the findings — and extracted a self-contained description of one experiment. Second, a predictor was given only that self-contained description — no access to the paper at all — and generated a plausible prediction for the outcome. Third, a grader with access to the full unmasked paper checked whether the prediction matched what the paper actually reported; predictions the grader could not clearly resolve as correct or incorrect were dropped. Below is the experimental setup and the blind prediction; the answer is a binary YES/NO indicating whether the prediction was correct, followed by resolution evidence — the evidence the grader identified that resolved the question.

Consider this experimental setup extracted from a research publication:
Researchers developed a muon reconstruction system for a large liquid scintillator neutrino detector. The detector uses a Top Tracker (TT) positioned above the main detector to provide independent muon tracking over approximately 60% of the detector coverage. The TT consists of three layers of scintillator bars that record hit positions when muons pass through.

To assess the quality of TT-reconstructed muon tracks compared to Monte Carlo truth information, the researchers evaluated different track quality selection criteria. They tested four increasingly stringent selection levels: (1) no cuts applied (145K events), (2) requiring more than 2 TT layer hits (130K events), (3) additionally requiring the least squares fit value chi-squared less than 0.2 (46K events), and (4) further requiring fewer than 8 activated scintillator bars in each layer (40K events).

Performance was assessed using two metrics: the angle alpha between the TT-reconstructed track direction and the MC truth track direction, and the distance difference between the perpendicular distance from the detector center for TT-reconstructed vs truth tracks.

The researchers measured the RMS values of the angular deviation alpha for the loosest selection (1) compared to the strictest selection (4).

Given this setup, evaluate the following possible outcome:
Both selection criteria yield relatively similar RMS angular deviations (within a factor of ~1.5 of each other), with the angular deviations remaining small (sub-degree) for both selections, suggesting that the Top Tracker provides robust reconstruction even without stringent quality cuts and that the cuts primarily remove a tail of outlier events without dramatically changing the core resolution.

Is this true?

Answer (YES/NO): NO